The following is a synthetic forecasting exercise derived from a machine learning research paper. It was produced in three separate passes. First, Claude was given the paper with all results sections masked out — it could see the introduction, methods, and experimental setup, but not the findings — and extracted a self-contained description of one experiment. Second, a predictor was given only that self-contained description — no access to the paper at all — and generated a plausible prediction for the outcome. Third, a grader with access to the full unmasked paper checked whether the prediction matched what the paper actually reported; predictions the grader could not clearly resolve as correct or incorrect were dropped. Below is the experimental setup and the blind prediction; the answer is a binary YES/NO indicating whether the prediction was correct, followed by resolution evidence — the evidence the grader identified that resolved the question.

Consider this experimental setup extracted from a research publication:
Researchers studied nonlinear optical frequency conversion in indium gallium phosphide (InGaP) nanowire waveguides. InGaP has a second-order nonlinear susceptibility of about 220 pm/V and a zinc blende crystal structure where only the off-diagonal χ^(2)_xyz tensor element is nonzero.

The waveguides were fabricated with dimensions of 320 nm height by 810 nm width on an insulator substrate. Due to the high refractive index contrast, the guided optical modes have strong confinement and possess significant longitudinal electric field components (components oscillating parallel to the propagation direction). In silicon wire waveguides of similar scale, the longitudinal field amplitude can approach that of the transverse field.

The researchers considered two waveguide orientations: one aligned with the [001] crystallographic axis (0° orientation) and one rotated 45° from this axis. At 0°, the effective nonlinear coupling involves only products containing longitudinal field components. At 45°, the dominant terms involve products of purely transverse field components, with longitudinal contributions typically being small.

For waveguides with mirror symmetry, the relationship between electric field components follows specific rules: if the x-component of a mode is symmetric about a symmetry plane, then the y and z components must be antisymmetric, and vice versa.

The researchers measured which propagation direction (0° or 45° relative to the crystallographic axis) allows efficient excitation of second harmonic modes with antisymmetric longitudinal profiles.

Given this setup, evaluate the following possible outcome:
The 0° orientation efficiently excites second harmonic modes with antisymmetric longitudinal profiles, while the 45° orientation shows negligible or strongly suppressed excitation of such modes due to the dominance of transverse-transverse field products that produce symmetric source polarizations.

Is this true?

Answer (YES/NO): YES